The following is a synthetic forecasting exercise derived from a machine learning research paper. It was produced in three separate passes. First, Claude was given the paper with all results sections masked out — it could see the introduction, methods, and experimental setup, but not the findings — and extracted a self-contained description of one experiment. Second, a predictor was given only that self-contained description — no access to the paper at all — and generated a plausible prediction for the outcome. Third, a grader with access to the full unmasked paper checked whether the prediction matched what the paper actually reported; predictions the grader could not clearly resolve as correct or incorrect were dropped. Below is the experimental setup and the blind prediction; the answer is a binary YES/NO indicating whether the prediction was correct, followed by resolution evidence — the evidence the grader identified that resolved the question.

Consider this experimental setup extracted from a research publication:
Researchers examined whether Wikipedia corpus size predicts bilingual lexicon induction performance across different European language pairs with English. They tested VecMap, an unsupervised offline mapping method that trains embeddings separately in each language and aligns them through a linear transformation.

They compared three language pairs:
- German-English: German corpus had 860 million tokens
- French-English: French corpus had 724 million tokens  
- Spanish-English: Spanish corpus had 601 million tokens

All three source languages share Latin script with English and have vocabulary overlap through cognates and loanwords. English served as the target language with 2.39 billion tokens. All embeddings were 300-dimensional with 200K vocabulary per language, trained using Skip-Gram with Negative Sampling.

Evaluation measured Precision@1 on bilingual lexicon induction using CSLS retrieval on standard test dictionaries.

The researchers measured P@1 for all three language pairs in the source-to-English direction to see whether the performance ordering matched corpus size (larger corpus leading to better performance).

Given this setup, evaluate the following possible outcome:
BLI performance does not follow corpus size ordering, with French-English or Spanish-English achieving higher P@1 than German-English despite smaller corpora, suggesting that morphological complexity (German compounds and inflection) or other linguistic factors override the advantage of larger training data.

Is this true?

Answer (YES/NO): YES